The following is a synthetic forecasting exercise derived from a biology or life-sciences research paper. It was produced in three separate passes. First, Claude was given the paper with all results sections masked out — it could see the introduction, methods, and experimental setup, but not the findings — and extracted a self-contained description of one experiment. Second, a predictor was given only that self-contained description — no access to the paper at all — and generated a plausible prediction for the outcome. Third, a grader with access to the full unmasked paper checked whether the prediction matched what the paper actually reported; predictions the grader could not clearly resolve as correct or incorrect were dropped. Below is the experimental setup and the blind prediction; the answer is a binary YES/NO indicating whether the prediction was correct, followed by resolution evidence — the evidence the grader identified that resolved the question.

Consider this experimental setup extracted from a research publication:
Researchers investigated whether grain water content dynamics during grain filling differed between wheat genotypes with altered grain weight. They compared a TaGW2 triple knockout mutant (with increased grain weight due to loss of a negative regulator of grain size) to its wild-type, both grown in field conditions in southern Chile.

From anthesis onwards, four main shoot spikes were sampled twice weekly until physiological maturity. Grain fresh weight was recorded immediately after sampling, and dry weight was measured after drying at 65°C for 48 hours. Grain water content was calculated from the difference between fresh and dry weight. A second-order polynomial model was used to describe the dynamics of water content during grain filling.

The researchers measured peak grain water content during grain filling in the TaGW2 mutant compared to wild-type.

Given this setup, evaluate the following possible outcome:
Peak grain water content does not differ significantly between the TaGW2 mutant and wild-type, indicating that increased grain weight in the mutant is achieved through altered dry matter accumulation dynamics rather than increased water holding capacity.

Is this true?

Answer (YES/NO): NO